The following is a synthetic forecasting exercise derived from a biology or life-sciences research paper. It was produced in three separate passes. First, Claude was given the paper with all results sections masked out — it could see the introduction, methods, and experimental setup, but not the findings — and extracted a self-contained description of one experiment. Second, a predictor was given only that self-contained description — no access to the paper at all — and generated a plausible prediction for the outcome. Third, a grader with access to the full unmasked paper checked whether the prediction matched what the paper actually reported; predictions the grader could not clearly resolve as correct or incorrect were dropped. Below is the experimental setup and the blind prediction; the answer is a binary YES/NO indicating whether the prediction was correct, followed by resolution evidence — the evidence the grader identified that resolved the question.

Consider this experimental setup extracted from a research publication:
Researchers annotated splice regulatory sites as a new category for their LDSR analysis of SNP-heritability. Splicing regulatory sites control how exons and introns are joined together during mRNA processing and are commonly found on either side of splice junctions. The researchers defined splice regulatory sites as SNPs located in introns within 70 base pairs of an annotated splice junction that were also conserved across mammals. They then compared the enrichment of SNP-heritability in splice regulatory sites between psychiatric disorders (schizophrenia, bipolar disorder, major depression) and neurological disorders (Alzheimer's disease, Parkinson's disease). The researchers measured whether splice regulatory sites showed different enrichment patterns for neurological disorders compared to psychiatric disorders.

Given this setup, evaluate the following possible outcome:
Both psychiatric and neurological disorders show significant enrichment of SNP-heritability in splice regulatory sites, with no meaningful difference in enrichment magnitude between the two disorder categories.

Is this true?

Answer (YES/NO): NO